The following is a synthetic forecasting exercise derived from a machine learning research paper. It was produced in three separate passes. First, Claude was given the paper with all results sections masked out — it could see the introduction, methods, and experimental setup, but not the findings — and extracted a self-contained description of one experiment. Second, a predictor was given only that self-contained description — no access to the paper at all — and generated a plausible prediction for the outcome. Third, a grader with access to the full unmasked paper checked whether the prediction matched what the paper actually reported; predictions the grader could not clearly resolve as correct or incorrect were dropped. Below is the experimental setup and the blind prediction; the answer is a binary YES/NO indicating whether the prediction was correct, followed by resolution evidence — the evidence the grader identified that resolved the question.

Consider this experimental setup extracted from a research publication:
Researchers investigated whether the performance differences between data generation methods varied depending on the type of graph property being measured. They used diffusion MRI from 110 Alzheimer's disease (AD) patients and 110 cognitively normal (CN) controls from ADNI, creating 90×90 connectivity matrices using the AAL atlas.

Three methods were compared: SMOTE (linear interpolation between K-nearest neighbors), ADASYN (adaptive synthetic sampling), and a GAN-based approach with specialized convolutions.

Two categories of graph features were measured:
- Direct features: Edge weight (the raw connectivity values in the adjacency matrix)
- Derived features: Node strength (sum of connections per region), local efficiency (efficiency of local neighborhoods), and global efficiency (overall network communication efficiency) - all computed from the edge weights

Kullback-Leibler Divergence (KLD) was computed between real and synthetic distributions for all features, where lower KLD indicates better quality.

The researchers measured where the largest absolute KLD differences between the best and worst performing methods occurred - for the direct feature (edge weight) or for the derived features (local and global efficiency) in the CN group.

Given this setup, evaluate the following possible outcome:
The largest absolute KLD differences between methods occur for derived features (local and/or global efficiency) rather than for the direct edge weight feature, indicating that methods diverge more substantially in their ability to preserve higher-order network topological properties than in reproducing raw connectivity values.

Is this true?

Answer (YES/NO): YES